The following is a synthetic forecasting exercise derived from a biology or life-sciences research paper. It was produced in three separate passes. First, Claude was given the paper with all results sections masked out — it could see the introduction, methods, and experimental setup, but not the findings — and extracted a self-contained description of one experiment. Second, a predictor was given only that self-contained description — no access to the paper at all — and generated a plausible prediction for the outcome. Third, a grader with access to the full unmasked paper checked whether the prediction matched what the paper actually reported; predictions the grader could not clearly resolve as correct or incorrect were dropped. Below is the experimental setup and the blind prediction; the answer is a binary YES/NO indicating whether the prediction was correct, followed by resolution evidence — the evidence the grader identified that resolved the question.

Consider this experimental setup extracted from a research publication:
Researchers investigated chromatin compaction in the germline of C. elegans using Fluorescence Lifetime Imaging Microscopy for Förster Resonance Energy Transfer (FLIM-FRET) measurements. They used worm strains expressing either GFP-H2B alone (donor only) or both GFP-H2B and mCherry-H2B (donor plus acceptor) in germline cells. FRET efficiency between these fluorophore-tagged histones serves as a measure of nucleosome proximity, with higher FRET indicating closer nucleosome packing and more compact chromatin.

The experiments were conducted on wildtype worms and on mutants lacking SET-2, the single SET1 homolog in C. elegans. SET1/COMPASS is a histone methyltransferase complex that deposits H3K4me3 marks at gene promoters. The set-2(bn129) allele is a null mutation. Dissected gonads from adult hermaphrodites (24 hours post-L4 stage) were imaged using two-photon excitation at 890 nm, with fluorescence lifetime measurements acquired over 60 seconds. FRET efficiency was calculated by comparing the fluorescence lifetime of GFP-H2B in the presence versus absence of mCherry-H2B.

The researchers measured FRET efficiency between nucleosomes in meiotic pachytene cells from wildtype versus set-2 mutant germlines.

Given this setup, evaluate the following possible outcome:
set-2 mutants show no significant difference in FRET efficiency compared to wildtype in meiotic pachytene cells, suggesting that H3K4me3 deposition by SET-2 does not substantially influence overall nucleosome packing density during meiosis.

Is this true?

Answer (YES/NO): NO